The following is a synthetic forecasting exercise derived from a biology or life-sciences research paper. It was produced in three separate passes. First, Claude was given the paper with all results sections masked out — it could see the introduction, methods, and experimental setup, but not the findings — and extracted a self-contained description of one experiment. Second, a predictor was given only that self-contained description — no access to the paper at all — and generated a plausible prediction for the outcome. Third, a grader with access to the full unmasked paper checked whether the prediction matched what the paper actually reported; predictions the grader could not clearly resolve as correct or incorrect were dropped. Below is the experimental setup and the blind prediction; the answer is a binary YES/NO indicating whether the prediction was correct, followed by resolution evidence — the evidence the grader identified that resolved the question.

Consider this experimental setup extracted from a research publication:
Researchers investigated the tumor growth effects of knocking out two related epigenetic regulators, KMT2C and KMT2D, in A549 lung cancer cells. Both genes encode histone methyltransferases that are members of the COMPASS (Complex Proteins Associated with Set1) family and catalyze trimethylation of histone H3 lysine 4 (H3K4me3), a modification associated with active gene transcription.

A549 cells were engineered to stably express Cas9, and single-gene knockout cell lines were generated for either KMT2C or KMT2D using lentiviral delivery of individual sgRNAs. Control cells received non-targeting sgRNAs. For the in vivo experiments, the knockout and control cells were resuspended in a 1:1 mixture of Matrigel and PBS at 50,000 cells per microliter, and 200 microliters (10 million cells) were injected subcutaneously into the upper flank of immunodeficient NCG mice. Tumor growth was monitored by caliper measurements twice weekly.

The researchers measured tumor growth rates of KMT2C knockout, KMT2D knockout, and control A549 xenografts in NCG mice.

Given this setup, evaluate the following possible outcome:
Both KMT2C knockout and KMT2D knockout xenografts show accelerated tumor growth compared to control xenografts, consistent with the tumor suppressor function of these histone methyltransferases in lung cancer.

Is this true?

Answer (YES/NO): NO